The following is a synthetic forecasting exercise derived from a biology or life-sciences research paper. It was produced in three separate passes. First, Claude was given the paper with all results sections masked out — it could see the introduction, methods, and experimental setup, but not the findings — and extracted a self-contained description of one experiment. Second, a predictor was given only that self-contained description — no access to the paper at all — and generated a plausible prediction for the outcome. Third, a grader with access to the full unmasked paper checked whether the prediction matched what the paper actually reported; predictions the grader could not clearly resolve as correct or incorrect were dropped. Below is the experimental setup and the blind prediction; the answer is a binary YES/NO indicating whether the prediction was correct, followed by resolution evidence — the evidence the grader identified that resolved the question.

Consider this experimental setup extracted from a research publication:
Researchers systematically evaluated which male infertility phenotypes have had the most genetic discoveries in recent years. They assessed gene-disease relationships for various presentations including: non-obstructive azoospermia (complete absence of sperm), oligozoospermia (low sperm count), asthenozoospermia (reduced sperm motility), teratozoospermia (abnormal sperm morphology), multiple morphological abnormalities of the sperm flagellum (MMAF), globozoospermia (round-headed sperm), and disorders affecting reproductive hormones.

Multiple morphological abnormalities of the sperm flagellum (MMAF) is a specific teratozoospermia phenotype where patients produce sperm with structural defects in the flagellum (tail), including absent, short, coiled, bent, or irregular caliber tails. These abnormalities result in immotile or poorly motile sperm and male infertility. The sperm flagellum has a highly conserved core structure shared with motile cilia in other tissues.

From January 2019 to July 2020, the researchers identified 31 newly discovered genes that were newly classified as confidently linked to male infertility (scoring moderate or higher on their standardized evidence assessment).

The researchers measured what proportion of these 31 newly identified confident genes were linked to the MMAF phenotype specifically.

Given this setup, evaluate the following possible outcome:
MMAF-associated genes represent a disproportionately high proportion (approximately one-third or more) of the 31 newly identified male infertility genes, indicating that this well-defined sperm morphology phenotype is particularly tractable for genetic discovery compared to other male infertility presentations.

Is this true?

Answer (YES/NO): NO